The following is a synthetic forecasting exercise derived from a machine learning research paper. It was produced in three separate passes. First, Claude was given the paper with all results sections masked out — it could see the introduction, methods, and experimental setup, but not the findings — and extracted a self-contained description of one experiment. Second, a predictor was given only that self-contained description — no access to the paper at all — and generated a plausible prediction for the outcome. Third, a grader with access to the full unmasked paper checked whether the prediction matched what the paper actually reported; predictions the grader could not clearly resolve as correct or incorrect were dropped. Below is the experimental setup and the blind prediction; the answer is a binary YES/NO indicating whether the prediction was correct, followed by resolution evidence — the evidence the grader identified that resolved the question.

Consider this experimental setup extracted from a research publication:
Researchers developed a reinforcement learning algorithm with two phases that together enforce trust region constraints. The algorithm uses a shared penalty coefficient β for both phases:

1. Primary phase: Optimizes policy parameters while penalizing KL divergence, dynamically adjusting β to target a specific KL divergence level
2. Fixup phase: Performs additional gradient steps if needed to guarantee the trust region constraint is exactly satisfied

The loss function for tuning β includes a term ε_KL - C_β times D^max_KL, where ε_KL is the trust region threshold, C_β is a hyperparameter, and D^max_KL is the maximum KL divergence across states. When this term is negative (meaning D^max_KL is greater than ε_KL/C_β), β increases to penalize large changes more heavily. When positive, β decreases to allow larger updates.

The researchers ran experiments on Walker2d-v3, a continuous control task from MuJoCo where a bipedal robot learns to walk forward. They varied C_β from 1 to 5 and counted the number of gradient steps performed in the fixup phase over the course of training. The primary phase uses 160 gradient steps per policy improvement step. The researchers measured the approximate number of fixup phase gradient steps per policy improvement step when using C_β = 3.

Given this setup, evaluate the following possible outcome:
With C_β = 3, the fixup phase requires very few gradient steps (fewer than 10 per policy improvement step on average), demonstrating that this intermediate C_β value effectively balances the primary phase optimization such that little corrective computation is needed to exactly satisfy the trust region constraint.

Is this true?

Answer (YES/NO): YES